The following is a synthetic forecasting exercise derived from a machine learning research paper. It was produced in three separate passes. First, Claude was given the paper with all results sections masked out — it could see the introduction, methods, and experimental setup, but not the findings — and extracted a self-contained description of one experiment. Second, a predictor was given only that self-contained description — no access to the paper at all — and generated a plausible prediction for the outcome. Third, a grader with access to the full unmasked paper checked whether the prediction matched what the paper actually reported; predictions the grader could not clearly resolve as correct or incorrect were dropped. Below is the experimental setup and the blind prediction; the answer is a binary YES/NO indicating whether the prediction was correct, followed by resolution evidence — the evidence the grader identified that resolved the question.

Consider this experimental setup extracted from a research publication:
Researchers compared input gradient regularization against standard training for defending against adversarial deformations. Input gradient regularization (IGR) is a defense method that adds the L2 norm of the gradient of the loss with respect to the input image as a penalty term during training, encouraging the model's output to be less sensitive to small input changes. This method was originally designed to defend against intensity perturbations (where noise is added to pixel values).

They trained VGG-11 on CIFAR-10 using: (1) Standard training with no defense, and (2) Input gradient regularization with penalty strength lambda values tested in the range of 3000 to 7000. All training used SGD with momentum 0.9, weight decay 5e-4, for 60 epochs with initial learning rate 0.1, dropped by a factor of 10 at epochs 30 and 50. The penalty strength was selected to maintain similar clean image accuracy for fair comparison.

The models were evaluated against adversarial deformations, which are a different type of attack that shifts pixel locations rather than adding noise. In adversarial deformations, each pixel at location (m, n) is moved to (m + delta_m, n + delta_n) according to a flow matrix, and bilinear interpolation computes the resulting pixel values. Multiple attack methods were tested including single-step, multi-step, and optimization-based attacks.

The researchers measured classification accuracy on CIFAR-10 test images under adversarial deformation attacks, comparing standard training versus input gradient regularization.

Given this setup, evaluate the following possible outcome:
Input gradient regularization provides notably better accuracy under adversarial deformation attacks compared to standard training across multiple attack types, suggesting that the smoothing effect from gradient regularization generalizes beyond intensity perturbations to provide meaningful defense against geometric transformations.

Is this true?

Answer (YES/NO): NO